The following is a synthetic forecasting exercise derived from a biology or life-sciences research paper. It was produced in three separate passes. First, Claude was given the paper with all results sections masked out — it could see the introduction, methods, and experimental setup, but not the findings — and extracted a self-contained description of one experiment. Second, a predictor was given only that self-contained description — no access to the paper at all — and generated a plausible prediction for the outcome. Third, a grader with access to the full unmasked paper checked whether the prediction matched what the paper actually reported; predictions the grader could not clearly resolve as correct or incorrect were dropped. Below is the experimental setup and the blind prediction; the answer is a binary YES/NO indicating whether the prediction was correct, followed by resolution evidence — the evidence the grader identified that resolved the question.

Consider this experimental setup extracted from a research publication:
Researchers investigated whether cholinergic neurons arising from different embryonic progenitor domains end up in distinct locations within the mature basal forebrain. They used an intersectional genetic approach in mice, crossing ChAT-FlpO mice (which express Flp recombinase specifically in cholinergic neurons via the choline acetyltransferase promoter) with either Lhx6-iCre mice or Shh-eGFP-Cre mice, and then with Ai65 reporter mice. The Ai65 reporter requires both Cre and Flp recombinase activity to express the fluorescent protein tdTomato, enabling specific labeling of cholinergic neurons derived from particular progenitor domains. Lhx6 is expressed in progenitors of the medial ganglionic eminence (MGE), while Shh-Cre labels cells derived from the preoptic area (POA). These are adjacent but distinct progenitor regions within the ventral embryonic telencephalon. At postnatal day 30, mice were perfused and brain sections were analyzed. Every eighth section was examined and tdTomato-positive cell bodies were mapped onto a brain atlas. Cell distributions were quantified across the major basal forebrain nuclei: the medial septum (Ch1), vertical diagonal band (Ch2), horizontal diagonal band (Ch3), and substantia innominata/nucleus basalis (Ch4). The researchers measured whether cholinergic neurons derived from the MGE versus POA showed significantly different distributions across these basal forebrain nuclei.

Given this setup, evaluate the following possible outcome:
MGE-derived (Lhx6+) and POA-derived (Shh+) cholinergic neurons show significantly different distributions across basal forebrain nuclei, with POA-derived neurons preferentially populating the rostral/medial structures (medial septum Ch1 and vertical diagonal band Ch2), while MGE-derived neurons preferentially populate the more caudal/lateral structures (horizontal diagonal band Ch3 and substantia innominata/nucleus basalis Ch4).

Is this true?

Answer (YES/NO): NO